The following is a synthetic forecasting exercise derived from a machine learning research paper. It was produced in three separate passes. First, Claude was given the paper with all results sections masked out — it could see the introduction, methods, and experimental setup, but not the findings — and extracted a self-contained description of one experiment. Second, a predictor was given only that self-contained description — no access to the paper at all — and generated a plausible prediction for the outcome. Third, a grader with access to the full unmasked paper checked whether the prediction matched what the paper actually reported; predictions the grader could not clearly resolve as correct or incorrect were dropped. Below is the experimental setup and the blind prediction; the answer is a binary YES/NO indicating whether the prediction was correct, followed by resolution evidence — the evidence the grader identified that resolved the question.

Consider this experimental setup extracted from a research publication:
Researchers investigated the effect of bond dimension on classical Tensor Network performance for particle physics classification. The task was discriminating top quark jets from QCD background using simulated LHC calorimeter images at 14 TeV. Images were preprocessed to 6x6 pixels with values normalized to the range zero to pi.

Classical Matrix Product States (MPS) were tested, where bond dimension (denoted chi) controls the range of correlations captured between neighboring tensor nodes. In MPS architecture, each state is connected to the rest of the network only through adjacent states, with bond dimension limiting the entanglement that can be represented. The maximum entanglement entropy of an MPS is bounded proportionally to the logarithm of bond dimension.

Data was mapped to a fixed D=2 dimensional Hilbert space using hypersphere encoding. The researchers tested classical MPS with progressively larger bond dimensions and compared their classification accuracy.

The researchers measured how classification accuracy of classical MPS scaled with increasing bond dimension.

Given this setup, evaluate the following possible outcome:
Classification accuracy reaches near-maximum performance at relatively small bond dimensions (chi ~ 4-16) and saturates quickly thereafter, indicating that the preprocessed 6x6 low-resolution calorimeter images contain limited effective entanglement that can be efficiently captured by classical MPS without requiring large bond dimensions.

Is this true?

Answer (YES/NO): NO